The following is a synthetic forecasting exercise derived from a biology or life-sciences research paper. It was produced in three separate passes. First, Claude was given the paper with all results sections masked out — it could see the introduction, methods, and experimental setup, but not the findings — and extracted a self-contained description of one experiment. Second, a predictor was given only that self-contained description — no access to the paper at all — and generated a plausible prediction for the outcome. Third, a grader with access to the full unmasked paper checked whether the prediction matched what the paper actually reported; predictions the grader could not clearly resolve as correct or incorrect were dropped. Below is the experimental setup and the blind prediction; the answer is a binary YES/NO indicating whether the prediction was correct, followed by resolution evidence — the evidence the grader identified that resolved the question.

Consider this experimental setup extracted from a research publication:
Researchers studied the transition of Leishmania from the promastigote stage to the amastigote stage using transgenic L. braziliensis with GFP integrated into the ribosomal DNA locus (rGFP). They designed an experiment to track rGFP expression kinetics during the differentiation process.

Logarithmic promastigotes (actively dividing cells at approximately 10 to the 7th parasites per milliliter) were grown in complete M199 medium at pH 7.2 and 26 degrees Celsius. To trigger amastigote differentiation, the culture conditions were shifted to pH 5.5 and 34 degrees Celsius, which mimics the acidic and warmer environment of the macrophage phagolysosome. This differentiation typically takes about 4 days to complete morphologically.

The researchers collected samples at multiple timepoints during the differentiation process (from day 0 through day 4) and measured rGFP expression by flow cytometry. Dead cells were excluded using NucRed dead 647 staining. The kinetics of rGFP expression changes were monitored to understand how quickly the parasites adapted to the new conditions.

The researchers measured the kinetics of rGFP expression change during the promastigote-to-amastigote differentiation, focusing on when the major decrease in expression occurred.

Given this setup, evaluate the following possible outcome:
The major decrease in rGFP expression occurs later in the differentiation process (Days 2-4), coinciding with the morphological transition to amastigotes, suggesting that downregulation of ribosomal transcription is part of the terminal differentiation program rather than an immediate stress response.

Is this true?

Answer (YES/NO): NO